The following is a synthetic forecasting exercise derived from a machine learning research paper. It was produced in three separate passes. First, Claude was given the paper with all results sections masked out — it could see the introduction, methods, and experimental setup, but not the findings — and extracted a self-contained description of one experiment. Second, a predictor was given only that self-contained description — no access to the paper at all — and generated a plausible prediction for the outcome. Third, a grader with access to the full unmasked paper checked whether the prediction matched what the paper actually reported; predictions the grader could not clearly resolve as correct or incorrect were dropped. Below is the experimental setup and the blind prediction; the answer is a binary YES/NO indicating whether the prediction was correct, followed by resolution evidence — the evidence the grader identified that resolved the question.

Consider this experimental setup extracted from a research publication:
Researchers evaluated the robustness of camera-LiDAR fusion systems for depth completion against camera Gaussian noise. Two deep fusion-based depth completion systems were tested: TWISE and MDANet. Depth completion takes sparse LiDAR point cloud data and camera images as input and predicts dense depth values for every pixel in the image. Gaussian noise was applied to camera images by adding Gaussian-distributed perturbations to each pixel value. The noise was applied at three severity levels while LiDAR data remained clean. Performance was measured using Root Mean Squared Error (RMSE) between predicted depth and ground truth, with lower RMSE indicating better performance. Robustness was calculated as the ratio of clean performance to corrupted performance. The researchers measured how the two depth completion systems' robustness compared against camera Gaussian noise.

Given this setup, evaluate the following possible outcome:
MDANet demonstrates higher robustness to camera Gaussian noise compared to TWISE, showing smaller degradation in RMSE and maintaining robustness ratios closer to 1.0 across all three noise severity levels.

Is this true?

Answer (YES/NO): NO